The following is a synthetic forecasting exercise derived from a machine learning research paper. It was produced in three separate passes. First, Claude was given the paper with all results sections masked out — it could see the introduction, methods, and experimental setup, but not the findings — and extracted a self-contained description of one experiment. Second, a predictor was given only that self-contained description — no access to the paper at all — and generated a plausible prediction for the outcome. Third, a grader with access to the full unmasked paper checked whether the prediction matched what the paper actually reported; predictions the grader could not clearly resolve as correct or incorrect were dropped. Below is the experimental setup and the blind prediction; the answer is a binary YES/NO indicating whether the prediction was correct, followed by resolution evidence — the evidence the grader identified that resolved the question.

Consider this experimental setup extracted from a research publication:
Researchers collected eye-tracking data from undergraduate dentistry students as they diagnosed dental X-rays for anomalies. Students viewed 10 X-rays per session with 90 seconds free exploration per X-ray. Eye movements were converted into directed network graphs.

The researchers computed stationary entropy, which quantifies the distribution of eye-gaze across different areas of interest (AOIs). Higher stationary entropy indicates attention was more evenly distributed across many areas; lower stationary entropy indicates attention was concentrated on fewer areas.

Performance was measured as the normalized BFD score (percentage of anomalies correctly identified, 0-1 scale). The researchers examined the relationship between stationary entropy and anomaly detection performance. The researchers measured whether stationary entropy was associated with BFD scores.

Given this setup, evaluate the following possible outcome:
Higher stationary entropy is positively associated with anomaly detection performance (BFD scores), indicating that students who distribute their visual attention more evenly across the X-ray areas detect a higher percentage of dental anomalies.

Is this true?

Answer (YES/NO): NO